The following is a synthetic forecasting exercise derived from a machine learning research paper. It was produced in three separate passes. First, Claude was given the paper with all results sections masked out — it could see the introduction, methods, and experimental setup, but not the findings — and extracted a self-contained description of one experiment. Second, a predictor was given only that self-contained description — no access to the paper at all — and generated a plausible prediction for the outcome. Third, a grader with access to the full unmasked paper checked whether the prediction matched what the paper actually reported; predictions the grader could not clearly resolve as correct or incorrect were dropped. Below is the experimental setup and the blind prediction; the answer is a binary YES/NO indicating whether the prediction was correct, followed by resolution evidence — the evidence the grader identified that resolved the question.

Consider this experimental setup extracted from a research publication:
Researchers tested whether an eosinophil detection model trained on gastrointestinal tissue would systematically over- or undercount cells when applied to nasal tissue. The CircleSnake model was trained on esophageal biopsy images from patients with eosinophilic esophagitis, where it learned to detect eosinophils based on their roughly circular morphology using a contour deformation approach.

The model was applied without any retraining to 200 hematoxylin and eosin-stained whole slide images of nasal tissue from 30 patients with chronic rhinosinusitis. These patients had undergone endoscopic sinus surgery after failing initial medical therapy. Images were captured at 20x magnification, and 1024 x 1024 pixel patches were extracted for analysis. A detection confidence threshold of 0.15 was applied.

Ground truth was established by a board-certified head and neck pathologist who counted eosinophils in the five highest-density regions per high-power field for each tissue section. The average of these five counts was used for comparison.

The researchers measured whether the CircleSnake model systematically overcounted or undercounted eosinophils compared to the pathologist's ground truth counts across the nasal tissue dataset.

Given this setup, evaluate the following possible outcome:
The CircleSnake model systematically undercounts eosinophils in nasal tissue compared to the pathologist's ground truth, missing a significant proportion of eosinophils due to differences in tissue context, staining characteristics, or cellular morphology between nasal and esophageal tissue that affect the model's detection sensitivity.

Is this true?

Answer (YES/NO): NO